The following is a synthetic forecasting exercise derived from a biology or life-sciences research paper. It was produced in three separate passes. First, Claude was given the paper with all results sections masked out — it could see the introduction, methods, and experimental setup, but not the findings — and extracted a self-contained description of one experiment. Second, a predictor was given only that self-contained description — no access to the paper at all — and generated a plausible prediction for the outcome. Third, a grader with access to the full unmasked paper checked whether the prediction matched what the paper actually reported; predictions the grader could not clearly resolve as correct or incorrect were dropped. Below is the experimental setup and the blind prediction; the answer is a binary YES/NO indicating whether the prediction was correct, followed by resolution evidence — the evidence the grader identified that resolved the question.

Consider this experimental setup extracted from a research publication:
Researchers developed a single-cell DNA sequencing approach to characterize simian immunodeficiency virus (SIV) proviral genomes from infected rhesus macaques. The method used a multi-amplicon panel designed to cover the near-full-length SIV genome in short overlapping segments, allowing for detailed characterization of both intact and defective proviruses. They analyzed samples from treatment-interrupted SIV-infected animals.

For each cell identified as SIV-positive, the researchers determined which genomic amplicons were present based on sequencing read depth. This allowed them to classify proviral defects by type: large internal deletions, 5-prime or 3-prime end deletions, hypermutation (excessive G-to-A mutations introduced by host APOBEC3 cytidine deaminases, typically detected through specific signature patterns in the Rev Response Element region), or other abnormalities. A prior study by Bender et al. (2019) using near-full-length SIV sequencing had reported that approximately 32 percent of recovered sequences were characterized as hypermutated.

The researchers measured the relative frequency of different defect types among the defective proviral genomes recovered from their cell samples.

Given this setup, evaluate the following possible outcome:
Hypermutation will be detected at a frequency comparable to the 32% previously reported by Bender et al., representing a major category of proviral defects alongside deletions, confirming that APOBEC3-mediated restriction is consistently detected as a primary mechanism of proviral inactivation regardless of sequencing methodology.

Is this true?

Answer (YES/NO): NO